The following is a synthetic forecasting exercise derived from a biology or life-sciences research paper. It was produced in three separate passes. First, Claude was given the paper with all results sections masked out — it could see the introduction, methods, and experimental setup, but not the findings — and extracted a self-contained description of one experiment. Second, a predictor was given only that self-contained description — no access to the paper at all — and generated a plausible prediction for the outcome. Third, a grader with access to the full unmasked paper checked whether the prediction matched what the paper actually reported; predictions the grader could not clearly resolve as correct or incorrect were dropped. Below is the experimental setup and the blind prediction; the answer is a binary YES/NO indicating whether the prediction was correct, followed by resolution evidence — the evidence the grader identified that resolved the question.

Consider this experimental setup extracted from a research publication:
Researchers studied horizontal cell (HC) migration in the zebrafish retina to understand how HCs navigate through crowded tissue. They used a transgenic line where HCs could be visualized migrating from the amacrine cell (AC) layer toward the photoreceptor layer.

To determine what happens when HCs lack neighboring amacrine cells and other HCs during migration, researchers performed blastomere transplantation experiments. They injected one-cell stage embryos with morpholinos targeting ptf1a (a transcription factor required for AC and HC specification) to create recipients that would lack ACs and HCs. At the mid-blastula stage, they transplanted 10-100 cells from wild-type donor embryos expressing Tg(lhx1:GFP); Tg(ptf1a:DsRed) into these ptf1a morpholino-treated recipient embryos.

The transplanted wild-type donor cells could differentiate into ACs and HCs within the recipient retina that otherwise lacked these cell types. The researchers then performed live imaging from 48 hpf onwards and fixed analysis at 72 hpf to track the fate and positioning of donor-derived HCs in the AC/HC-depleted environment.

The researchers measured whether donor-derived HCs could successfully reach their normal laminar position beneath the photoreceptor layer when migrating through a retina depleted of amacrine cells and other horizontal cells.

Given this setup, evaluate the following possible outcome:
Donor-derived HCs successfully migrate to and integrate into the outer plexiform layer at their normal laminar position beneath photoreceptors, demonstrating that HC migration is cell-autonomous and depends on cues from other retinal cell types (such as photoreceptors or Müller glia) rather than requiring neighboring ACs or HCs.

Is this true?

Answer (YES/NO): NO